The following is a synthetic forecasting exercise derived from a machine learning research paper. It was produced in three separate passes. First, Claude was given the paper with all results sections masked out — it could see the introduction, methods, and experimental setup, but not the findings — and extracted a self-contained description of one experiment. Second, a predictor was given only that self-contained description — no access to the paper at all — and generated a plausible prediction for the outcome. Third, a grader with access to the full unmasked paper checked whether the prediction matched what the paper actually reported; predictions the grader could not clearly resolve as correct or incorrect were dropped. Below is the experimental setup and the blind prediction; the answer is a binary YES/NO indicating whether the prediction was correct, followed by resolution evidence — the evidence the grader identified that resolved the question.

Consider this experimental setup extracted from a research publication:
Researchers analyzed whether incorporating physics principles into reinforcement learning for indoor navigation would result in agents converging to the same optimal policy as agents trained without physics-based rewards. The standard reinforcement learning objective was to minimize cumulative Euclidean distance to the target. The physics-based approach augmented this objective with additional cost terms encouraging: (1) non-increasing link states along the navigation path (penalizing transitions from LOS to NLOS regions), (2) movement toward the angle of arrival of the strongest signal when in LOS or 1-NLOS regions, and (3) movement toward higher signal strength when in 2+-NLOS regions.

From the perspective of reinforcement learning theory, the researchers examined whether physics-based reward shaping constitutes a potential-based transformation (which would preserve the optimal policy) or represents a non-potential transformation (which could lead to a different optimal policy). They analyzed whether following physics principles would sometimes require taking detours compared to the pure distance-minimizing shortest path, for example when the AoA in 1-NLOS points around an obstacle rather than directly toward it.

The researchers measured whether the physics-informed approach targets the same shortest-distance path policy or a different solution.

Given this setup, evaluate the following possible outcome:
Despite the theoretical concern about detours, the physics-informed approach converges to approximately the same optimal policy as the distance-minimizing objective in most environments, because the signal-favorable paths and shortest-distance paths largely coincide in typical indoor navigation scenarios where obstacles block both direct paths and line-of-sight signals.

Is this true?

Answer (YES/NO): NO